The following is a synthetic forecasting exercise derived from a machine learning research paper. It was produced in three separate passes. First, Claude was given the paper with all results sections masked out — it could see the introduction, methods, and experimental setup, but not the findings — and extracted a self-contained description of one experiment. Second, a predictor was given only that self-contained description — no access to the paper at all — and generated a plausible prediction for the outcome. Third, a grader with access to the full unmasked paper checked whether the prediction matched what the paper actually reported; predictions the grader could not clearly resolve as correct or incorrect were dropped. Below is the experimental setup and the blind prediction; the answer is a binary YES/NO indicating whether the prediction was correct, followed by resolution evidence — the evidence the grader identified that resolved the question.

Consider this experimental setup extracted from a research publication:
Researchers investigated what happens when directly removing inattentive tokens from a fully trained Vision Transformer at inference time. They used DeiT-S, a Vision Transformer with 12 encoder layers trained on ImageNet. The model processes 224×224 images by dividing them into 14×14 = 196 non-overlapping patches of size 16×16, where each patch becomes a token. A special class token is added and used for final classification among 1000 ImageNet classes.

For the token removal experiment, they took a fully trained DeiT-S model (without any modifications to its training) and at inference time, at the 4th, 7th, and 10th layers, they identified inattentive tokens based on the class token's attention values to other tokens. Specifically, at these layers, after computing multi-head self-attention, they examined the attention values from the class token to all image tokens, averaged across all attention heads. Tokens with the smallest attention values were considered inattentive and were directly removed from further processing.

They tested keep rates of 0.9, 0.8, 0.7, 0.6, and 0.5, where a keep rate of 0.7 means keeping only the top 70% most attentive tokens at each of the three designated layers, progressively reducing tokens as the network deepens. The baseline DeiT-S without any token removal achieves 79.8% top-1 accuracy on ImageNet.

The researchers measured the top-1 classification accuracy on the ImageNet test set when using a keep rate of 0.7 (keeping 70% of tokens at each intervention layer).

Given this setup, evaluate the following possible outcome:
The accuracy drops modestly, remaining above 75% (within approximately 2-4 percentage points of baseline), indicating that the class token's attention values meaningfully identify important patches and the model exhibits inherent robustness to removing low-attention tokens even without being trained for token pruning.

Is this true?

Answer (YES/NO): NO